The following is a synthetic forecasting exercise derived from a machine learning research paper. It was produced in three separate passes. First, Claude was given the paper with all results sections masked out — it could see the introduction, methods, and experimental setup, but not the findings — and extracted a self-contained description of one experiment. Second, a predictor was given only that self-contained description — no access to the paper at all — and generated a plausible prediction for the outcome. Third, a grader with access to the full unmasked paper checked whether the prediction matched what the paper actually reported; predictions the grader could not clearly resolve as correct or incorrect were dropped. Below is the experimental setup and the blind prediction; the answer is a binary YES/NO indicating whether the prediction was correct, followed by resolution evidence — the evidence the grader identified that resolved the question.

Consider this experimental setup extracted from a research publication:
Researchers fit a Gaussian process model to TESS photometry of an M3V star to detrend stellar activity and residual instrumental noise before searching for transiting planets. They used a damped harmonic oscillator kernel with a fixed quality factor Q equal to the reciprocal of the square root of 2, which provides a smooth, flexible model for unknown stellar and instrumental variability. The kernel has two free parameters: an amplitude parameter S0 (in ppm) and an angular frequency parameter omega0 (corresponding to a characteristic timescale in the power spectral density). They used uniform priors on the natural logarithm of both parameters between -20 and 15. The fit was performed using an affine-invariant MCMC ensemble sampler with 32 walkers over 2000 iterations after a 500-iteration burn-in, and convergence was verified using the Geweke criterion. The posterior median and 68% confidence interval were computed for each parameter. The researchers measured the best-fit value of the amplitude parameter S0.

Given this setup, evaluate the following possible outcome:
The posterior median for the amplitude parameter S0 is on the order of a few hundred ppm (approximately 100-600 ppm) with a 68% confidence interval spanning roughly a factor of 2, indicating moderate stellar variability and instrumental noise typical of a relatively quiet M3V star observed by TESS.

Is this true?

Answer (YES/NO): NO